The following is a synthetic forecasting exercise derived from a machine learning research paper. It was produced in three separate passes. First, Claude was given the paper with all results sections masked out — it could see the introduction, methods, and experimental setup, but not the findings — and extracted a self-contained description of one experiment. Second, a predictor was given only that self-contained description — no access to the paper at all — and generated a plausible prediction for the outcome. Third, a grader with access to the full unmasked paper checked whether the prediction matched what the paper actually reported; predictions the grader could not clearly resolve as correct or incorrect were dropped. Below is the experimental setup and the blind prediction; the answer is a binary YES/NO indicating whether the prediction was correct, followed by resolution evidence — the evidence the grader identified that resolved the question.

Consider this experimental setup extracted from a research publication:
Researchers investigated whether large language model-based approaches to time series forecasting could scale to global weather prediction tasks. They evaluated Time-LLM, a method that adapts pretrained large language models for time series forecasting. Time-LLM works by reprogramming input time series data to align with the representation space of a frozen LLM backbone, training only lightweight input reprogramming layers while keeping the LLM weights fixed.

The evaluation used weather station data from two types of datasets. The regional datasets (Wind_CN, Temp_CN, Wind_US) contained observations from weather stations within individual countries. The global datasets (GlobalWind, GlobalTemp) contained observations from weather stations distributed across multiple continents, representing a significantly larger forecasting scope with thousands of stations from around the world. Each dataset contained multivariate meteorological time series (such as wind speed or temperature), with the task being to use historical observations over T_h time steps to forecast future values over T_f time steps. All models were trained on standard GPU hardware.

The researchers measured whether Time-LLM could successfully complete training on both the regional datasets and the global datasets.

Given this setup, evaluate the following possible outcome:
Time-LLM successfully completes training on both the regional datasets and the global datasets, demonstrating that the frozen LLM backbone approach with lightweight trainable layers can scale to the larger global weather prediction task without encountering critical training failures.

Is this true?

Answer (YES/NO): NO